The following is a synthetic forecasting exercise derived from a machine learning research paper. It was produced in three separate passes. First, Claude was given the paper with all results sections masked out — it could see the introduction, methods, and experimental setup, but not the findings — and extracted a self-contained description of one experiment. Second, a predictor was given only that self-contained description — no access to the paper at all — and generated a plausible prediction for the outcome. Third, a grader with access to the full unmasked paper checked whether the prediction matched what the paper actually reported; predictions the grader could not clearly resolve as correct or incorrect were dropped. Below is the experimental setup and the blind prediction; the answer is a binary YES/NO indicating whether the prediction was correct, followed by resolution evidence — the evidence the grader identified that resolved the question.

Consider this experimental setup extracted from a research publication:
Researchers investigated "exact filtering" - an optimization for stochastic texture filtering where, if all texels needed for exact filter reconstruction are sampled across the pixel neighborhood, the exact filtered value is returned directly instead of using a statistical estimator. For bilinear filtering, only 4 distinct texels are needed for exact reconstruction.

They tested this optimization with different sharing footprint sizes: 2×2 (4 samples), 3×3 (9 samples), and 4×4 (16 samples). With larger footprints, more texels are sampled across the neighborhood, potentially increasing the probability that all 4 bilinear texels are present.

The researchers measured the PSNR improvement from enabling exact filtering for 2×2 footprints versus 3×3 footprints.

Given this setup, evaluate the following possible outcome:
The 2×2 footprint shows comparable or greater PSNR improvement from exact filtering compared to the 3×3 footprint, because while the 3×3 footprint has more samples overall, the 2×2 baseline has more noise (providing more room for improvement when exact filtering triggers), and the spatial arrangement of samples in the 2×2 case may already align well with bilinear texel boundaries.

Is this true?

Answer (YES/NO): NO